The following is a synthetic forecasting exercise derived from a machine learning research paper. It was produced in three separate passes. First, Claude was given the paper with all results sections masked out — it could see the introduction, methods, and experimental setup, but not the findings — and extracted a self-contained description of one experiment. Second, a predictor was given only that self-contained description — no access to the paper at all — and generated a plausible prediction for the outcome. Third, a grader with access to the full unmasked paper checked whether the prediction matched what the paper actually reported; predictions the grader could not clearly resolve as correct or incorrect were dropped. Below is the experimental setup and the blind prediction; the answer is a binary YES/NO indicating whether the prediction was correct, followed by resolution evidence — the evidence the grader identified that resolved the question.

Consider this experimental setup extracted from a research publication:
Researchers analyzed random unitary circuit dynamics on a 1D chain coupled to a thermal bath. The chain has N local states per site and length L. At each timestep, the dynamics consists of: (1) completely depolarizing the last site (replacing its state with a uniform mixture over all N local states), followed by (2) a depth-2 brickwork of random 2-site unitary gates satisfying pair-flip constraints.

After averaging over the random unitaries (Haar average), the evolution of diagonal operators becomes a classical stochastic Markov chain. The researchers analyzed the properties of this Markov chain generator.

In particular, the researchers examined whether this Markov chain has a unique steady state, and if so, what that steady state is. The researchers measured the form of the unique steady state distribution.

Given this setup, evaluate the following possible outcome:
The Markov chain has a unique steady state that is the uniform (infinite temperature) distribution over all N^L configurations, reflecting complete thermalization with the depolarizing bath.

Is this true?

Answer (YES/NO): YES